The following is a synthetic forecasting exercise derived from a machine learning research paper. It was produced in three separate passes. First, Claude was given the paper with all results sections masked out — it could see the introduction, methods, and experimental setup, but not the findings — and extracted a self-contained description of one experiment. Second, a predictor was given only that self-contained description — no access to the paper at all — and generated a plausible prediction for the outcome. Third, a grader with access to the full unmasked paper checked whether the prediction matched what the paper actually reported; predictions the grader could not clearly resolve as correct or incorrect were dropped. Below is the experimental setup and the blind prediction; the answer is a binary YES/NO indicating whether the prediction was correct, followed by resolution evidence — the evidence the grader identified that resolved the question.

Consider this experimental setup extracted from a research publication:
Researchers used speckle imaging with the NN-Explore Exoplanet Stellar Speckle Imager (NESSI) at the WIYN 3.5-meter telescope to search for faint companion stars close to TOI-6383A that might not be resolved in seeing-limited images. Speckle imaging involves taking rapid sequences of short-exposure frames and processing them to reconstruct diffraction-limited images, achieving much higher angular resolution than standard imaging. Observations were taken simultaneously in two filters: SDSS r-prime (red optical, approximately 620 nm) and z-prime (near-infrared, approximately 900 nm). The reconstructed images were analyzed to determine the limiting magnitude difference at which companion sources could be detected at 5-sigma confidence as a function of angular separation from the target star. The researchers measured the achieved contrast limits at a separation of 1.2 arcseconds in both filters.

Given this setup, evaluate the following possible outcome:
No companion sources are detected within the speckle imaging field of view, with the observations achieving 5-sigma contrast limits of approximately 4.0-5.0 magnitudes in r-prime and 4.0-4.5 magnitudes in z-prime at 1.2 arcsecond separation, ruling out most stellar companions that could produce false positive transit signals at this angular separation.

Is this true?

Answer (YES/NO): YES